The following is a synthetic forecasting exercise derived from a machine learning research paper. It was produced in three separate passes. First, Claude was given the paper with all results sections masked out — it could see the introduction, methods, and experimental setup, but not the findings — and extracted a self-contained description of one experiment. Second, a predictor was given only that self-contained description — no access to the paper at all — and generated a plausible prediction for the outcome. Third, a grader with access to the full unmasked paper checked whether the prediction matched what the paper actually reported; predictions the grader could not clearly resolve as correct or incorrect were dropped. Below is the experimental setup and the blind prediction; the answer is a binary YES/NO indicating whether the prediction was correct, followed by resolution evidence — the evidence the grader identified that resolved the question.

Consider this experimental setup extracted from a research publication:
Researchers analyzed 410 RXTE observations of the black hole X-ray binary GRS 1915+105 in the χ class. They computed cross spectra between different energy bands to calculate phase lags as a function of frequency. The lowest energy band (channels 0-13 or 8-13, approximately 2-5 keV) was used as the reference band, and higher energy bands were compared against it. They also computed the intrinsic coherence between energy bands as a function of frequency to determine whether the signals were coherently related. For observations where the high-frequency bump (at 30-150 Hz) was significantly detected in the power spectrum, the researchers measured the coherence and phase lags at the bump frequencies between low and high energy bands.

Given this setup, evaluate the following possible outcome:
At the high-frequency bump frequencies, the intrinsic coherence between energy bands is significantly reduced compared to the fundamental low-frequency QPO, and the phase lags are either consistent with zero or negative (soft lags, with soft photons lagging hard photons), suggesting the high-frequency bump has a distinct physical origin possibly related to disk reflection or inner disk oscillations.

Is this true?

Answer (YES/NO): NO